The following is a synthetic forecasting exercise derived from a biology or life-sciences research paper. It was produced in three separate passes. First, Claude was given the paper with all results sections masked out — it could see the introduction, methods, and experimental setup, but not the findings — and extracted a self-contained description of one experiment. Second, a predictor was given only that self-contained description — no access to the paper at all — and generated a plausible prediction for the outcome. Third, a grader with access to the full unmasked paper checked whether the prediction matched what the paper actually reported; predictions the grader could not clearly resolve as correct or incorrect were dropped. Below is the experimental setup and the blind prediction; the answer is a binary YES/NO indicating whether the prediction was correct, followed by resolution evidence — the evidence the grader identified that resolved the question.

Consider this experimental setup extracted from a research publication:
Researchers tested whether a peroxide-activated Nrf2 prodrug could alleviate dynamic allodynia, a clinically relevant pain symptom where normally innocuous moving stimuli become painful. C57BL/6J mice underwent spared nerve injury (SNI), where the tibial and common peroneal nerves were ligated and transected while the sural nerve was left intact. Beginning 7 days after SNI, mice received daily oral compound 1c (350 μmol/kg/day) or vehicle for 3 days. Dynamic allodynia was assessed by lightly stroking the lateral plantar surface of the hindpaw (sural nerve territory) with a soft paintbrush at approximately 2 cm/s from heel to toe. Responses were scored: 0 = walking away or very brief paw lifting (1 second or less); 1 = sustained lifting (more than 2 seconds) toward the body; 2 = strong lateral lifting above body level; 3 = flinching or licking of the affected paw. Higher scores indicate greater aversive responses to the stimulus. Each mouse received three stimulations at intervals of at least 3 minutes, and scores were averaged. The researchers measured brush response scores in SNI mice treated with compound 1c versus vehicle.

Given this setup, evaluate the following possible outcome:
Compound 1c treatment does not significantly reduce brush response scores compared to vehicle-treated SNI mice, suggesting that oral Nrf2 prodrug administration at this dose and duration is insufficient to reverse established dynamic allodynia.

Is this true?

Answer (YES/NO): NO